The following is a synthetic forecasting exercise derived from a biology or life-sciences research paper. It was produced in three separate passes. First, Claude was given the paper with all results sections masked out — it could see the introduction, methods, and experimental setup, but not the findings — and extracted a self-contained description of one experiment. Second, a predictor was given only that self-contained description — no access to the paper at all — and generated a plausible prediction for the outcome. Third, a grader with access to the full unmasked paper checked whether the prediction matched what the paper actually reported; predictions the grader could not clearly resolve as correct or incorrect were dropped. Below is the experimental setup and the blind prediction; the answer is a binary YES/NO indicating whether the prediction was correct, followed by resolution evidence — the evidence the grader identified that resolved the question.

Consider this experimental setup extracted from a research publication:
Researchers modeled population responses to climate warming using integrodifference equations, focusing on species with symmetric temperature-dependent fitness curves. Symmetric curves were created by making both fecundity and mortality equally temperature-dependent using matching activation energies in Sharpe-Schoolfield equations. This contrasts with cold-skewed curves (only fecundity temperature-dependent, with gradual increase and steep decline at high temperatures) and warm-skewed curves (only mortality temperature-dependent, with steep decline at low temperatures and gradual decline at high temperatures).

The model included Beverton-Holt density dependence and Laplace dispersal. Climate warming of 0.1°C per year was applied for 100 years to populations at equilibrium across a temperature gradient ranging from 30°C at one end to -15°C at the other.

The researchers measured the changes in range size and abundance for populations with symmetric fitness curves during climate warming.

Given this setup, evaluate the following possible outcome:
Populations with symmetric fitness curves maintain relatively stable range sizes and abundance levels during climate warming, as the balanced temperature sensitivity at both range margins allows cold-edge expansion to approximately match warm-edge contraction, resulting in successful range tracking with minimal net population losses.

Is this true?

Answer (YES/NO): NO